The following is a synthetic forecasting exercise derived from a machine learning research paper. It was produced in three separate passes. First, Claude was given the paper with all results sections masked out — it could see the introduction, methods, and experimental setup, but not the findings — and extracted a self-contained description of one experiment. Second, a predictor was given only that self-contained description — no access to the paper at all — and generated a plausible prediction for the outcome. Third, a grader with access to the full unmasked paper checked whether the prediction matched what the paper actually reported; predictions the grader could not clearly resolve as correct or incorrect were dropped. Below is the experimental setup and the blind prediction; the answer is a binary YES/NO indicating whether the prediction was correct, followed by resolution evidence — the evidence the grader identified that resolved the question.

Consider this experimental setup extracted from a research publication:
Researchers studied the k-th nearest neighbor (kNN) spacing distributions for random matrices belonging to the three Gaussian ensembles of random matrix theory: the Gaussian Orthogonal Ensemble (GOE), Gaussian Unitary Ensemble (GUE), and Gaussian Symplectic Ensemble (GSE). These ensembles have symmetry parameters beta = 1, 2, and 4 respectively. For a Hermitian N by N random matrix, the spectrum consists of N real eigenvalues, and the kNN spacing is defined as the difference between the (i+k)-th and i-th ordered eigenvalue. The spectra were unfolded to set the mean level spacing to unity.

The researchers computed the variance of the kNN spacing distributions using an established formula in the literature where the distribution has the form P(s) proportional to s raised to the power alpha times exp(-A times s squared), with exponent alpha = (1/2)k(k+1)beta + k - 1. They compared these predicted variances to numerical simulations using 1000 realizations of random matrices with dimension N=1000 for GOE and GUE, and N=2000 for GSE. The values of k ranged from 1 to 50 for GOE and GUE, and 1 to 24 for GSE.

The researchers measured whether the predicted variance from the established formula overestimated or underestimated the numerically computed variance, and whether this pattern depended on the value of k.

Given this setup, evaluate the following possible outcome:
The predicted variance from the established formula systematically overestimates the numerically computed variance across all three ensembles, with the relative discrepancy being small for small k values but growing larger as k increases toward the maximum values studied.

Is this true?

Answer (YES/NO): NO